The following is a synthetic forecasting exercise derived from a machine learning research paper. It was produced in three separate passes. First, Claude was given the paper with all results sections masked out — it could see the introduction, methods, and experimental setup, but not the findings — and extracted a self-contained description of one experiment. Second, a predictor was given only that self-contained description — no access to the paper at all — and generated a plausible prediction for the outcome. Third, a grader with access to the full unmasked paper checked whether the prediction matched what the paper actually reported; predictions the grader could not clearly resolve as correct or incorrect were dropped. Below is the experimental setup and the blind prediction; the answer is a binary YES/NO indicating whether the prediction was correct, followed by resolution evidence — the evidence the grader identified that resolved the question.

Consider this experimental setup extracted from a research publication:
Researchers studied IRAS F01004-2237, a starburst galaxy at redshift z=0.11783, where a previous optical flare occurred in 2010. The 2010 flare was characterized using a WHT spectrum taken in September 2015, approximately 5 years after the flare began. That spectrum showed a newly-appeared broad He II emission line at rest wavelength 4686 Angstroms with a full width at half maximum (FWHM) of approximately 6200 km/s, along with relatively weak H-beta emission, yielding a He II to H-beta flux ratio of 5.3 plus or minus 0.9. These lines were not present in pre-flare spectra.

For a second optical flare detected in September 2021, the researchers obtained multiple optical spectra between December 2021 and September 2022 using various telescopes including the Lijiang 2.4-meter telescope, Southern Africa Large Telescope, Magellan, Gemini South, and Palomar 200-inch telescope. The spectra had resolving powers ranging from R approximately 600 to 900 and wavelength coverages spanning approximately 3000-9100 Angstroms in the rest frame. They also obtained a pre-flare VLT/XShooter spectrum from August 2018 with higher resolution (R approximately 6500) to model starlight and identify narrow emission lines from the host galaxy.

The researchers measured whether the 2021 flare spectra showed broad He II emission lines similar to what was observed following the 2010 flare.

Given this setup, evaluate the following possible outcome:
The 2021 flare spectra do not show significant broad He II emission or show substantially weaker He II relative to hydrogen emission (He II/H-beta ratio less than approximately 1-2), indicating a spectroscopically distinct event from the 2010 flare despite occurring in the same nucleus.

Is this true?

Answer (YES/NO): NO